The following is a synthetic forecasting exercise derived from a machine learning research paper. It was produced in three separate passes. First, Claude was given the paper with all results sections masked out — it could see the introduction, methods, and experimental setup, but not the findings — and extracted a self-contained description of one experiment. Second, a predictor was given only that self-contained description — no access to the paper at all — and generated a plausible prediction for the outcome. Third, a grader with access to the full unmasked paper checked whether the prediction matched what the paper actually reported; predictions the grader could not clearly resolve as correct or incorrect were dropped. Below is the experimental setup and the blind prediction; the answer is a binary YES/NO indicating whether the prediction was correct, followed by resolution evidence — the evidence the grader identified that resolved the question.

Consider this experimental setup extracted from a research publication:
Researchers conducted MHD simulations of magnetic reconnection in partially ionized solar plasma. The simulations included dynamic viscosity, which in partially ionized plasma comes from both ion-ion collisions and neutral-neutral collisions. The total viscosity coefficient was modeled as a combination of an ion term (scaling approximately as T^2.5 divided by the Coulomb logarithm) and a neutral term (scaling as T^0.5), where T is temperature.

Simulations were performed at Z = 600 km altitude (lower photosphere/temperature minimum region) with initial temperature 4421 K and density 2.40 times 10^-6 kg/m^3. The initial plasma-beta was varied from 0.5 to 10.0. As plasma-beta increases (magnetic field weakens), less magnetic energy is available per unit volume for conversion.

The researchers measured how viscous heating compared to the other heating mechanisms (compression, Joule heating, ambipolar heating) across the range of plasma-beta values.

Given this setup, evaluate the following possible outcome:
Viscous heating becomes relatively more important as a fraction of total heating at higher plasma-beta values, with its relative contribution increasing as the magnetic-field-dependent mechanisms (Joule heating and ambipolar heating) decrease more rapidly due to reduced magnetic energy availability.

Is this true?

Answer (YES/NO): NO